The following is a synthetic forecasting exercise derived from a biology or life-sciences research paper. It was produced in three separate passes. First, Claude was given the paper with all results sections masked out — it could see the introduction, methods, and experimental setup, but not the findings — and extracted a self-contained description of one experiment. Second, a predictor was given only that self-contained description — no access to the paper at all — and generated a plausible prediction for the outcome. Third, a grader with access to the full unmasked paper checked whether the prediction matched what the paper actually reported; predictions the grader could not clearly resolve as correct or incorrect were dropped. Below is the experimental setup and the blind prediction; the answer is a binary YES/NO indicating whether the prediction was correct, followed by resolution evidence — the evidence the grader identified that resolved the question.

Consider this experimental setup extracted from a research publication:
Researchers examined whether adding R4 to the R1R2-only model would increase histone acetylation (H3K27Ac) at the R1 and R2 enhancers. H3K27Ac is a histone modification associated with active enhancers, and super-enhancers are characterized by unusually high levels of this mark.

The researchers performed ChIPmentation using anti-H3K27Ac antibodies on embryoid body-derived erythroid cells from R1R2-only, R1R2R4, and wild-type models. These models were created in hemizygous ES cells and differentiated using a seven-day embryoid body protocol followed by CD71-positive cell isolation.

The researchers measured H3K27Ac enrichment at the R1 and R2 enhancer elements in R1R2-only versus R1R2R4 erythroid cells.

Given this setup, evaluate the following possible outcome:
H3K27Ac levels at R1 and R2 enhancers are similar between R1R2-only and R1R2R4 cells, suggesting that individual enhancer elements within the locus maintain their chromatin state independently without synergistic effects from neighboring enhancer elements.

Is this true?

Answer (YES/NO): NO